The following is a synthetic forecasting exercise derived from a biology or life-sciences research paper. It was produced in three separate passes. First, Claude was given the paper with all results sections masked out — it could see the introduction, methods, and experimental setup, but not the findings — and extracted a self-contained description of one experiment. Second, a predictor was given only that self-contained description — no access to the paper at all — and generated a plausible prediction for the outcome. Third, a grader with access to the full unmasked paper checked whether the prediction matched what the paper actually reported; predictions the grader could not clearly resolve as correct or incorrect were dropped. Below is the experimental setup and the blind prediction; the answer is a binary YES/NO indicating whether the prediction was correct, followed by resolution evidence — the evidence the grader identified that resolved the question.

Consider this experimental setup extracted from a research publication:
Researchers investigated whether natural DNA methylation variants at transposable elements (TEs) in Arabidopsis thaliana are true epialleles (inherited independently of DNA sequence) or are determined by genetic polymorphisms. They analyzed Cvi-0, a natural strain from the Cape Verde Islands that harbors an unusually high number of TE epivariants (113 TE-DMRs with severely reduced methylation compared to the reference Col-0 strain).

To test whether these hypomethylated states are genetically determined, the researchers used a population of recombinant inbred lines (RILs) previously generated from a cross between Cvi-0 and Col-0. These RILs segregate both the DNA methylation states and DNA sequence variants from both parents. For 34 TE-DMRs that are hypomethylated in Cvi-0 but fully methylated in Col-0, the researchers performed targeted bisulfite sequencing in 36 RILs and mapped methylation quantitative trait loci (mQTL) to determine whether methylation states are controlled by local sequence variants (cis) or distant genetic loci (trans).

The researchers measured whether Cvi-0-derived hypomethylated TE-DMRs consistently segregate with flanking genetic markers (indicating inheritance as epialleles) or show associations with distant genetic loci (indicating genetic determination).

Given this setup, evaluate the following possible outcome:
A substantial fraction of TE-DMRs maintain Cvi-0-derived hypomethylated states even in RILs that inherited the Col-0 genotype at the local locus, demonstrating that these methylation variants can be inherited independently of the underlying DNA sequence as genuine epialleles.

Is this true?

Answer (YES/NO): NO